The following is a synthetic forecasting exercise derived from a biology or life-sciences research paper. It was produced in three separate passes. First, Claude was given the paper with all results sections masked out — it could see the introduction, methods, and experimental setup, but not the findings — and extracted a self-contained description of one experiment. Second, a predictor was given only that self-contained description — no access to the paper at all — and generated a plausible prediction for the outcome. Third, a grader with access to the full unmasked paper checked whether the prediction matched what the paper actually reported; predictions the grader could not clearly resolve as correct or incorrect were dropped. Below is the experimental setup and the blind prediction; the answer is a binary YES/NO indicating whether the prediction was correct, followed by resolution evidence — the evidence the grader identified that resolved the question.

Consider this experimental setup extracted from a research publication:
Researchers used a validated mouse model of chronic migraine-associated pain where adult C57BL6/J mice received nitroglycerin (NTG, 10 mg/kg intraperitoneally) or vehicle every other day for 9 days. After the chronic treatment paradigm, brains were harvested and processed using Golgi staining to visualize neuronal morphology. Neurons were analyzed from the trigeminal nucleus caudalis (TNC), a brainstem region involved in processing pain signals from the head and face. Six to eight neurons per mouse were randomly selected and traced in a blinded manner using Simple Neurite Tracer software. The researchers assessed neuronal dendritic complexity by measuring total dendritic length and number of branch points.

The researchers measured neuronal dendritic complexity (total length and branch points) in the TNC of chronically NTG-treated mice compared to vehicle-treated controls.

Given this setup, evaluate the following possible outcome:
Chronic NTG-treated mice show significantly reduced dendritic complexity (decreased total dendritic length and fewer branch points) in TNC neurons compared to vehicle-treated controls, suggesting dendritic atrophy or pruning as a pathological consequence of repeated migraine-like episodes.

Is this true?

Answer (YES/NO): YES